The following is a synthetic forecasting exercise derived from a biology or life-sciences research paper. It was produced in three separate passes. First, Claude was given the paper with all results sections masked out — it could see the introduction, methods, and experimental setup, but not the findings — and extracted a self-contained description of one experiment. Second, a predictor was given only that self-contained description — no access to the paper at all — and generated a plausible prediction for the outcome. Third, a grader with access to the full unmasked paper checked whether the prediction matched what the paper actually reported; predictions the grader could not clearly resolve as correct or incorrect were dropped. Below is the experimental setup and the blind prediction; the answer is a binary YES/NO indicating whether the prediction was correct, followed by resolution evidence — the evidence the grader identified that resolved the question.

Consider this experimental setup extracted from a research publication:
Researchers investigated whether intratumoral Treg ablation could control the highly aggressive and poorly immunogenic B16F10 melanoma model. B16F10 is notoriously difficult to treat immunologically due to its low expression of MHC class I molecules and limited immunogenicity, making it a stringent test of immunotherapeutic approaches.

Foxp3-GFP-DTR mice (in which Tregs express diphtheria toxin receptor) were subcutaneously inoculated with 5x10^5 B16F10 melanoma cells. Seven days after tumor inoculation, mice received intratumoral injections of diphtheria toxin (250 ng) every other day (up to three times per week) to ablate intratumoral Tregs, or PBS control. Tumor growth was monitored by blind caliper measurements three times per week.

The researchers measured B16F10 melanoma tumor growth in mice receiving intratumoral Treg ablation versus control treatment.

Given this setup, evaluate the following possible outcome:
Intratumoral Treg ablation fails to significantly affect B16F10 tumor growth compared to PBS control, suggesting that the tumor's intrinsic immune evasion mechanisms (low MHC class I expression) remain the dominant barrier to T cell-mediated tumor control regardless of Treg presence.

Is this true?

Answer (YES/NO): NO